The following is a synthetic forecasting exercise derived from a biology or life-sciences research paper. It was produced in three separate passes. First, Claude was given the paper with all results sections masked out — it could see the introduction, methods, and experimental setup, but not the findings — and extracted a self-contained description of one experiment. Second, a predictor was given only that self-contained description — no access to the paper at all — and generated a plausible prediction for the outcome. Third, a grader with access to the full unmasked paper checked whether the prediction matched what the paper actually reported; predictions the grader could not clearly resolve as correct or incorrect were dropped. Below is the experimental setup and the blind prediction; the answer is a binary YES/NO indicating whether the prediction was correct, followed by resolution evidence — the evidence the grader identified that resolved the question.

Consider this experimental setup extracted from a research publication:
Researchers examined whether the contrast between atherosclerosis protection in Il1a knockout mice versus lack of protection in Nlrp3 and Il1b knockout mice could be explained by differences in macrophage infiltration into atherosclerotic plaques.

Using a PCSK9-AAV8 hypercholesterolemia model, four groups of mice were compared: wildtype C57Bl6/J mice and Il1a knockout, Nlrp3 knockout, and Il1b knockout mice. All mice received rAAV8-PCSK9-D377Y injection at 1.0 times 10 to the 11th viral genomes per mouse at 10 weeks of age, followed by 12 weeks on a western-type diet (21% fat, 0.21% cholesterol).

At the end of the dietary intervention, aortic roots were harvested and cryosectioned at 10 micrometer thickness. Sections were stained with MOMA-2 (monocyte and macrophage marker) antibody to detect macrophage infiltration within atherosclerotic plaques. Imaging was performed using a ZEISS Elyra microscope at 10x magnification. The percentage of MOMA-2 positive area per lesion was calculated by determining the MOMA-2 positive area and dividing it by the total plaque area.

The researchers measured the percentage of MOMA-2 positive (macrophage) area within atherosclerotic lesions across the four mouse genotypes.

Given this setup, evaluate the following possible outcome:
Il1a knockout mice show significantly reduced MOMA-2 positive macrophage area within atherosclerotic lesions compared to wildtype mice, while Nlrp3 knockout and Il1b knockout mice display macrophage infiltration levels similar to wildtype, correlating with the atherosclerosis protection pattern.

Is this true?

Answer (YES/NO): NO